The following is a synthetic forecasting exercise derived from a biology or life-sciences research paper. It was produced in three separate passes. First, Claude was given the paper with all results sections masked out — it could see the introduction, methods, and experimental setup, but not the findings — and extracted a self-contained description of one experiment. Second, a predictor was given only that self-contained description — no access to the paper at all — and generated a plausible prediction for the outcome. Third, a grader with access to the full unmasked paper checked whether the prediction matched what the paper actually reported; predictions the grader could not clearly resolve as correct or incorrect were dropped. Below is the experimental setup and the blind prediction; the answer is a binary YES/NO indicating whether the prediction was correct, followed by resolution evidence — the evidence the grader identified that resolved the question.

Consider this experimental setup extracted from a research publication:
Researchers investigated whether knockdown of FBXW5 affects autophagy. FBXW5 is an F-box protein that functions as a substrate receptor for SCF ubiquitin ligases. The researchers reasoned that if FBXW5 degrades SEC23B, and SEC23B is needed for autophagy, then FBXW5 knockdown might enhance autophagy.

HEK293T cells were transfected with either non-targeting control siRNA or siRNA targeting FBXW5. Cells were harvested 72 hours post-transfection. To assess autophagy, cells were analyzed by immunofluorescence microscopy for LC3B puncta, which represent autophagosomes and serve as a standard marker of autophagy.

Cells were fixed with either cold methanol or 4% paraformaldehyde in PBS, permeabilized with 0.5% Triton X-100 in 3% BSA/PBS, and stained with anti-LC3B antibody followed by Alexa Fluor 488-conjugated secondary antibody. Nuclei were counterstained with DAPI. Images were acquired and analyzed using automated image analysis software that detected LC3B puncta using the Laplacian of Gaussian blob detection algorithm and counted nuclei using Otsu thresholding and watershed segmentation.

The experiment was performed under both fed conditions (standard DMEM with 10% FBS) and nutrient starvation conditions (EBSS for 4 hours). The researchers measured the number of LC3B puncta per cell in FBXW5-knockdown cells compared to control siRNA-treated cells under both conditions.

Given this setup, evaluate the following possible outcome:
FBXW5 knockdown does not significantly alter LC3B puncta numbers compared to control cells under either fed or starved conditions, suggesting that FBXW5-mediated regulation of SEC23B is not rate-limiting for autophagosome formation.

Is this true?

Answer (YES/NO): NO